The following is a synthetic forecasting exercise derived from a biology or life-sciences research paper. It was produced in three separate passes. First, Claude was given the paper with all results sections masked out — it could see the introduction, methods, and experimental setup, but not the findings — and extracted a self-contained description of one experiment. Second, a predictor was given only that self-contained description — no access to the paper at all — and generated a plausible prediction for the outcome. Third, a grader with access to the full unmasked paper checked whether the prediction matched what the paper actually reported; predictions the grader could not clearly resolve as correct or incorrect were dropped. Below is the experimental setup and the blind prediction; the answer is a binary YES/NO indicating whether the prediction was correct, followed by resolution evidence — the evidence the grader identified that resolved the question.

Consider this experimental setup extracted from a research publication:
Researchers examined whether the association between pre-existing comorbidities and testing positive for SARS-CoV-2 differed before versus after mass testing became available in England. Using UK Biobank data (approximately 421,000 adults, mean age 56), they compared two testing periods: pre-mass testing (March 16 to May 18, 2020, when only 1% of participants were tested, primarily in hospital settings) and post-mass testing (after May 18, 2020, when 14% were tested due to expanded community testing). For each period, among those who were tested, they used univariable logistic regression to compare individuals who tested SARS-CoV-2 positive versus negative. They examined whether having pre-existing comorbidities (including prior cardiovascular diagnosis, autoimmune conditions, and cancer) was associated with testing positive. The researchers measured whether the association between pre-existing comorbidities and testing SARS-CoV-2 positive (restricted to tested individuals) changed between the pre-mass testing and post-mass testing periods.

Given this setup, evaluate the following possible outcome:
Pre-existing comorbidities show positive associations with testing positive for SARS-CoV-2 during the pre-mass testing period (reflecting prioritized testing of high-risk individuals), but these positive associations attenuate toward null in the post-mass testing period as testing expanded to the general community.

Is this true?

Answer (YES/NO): NO